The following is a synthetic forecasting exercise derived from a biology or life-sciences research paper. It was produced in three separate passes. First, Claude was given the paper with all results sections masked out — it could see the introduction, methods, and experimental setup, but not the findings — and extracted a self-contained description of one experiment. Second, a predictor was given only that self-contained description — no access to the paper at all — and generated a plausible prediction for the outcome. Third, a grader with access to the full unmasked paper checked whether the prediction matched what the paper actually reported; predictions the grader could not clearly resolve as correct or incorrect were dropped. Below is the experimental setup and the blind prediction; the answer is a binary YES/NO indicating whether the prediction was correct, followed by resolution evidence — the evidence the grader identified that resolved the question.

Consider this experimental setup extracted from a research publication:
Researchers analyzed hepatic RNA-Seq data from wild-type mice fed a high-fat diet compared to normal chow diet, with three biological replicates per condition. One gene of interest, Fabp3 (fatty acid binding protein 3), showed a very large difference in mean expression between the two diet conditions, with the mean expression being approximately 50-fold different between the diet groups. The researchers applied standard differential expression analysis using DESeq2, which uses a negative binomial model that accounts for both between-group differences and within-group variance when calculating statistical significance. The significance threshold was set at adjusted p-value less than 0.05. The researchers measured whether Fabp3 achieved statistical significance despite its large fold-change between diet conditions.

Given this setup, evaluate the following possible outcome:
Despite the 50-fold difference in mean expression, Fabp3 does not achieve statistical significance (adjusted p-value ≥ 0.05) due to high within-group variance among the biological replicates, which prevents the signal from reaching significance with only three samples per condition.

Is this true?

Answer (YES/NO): YES